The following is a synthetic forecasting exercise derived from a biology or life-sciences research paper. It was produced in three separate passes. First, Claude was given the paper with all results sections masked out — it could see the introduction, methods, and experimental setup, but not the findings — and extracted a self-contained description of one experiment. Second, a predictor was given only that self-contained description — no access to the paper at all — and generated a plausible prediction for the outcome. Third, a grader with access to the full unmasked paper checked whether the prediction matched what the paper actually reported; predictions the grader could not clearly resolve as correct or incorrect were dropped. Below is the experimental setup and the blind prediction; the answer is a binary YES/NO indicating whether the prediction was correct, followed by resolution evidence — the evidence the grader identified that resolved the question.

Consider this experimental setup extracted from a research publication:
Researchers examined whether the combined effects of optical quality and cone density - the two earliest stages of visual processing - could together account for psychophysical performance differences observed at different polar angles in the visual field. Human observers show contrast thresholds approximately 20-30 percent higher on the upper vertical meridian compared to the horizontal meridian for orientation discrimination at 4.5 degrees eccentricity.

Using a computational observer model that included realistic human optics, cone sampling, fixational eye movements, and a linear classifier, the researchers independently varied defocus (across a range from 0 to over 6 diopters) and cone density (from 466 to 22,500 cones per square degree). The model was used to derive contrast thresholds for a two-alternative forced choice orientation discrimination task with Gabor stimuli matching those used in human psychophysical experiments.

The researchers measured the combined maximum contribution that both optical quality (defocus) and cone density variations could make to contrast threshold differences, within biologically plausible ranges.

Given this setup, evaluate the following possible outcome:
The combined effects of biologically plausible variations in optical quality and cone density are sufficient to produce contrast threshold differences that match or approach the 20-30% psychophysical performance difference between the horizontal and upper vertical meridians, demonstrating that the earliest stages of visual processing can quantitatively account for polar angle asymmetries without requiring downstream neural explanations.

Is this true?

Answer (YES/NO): NO